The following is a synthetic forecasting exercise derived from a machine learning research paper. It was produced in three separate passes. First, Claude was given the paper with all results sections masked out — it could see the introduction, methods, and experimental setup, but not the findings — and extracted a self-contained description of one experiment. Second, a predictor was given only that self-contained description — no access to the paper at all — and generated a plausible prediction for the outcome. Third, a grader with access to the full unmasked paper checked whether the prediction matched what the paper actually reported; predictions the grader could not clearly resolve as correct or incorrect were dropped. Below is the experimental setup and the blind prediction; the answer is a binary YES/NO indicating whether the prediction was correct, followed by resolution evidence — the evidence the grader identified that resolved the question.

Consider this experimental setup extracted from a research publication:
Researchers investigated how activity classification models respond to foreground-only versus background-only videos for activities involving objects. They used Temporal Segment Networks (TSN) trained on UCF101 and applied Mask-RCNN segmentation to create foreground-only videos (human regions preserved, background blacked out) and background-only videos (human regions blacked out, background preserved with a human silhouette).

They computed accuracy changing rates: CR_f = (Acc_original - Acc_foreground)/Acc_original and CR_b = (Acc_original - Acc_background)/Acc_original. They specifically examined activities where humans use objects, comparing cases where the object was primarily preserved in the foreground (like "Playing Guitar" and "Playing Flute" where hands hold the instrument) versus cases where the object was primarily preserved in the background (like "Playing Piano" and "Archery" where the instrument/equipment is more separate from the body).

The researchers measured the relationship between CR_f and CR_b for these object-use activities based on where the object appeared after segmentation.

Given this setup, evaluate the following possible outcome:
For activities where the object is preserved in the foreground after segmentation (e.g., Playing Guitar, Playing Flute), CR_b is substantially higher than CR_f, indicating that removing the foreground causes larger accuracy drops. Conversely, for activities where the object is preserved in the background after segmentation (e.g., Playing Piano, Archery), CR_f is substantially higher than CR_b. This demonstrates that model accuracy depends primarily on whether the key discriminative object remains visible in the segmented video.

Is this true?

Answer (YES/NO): YES